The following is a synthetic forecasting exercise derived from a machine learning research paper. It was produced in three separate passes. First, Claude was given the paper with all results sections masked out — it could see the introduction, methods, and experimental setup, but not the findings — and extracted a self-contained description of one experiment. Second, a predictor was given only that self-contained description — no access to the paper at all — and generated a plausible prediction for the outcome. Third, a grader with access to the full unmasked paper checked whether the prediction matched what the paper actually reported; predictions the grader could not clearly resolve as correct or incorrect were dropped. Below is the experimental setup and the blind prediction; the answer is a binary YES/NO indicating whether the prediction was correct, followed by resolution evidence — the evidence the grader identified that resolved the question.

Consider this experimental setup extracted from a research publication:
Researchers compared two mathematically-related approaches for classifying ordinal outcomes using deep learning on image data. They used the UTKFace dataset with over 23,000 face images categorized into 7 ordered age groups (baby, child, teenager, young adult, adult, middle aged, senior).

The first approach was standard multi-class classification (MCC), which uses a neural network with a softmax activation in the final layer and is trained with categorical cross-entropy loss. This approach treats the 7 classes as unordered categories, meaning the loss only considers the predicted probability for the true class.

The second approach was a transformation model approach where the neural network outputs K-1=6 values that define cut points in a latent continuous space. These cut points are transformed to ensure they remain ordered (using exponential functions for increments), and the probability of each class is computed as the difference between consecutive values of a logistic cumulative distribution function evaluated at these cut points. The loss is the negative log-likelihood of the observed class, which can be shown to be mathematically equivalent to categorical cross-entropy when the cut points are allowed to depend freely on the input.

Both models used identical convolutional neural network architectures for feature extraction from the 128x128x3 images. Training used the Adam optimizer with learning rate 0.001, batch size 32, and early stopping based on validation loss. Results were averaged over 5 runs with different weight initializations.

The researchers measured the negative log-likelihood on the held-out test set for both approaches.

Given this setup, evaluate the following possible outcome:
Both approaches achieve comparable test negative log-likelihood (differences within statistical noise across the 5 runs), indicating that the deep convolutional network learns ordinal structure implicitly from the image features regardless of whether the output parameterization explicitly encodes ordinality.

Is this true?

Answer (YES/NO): YES